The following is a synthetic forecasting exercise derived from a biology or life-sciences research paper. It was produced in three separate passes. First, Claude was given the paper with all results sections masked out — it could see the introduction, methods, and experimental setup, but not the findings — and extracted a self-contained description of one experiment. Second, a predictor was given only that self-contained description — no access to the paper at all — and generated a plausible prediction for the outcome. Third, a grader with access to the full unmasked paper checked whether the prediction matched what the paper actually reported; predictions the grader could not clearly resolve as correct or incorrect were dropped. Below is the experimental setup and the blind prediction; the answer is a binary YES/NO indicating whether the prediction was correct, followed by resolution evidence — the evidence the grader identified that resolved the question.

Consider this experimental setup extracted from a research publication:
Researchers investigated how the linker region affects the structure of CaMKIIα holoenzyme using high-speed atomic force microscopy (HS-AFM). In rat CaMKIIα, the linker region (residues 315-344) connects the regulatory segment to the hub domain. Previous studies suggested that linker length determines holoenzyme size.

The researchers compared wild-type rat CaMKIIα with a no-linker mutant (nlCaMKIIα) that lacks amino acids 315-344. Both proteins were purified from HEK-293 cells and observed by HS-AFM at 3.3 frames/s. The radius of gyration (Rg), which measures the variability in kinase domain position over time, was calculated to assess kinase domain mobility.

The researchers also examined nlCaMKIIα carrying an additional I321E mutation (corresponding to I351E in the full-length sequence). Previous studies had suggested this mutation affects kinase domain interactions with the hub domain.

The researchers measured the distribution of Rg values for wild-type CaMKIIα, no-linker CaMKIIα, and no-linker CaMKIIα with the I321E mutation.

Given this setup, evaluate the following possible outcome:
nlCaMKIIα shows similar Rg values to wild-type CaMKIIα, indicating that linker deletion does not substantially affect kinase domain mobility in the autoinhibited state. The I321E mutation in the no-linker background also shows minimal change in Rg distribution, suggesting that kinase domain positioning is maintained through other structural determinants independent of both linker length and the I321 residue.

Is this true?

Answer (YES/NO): NO